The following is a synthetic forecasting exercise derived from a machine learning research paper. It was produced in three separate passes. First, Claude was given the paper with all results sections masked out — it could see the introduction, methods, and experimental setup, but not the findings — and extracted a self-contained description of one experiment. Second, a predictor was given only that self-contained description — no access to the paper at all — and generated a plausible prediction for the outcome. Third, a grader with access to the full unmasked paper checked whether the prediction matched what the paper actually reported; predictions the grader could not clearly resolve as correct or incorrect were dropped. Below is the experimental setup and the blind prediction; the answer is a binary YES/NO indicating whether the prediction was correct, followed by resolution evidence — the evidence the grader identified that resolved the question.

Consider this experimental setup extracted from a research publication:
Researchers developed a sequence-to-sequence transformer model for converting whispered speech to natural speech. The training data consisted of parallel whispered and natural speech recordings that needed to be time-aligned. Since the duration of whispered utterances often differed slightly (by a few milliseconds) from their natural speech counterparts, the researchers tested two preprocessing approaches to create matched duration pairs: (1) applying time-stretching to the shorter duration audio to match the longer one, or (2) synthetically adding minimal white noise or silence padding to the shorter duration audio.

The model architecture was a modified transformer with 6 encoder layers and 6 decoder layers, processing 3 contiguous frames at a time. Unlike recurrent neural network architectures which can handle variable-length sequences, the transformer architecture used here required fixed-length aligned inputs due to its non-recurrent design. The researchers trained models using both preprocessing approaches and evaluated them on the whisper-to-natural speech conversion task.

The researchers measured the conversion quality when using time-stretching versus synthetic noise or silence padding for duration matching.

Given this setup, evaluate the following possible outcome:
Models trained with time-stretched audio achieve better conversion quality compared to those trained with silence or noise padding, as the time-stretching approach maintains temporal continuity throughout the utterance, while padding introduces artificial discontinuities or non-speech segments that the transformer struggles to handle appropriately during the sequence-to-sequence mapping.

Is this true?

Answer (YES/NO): YES